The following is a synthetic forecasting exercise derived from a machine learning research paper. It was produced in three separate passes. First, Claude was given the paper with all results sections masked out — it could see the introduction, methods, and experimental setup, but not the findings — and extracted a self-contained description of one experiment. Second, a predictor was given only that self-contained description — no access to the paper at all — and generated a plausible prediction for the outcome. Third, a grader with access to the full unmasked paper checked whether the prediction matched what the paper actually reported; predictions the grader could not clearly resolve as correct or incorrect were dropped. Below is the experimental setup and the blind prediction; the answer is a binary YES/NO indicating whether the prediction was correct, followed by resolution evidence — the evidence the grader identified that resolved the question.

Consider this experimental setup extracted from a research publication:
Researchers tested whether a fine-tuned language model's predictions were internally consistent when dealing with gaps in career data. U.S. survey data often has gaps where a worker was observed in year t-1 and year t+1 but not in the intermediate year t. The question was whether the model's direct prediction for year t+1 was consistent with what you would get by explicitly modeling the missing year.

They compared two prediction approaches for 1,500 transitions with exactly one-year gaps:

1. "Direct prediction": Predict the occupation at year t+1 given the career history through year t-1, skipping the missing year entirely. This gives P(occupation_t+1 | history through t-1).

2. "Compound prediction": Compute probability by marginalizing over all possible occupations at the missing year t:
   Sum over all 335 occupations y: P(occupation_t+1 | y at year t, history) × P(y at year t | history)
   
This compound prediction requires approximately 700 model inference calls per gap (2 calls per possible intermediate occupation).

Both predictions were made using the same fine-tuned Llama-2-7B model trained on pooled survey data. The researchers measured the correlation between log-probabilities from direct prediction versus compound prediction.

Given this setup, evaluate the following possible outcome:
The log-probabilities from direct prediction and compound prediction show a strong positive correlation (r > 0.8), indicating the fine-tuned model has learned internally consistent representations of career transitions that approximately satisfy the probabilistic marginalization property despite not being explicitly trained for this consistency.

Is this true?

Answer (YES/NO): YES